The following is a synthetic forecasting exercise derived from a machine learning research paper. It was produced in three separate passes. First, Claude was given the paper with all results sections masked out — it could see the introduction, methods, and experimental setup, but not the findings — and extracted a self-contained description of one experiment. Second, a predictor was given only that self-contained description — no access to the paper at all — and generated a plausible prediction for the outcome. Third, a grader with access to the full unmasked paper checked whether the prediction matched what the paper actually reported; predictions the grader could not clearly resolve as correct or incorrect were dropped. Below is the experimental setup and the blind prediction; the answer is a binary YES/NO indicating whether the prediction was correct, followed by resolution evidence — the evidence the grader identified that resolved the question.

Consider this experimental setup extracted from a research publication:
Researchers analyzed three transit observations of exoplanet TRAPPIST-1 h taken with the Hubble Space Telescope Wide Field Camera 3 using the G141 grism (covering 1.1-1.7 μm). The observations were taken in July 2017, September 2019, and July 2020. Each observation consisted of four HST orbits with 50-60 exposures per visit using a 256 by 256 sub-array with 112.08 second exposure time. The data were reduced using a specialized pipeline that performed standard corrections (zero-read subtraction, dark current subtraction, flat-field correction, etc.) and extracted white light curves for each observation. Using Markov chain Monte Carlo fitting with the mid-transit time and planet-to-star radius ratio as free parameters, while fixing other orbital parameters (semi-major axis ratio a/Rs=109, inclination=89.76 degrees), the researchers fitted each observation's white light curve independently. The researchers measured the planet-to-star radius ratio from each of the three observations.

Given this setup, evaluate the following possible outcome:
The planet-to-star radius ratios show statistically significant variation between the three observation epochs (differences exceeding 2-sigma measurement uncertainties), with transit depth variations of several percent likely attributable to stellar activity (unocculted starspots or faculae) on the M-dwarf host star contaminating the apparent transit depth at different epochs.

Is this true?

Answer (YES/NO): NO